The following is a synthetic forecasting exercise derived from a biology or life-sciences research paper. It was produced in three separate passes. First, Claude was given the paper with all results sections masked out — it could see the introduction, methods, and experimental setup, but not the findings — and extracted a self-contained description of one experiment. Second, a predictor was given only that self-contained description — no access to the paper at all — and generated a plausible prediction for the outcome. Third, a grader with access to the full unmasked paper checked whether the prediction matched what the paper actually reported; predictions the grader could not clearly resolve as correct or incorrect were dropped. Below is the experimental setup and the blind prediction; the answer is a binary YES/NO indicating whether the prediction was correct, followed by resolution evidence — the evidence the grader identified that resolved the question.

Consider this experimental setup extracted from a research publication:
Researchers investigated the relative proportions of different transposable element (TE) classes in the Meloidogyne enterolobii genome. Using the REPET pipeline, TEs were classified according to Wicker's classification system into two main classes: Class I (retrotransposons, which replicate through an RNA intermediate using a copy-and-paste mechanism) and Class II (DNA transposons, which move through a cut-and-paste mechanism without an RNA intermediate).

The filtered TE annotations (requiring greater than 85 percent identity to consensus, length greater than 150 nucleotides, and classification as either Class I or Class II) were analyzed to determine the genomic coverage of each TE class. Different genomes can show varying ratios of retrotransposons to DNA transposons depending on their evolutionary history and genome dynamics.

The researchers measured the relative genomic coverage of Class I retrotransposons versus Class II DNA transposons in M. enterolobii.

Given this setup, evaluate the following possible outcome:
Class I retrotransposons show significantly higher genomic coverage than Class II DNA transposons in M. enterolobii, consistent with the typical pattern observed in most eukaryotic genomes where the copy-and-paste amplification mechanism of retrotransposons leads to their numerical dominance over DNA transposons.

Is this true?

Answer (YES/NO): NO